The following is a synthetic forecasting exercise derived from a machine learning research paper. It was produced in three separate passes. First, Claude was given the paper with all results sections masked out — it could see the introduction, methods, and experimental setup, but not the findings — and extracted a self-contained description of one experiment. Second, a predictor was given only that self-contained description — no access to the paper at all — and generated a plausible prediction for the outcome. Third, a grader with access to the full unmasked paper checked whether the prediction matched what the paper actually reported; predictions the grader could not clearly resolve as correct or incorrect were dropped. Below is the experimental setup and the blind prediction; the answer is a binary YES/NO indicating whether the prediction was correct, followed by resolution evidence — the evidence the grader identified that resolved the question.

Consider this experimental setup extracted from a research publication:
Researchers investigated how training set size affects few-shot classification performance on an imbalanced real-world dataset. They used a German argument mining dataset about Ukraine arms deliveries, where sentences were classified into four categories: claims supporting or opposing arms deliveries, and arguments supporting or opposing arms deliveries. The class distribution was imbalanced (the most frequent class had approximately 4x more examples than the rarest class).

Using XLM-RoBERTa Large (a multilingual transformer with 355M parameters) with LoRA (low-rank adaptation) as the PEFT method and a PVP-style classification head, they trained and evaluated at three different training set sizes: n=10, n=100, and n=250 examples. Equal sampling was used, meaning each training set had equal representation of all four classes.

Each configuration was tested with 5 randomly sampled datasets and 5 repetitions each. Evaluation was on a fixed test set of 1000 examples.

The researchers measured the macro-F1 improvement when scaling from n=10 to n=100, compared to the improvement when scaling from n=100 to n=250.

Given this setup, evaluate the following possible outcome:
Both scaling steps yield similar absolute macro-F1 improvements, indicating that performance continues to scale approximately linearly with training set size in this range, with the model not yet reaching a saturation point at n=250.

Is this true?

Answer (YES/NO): NO